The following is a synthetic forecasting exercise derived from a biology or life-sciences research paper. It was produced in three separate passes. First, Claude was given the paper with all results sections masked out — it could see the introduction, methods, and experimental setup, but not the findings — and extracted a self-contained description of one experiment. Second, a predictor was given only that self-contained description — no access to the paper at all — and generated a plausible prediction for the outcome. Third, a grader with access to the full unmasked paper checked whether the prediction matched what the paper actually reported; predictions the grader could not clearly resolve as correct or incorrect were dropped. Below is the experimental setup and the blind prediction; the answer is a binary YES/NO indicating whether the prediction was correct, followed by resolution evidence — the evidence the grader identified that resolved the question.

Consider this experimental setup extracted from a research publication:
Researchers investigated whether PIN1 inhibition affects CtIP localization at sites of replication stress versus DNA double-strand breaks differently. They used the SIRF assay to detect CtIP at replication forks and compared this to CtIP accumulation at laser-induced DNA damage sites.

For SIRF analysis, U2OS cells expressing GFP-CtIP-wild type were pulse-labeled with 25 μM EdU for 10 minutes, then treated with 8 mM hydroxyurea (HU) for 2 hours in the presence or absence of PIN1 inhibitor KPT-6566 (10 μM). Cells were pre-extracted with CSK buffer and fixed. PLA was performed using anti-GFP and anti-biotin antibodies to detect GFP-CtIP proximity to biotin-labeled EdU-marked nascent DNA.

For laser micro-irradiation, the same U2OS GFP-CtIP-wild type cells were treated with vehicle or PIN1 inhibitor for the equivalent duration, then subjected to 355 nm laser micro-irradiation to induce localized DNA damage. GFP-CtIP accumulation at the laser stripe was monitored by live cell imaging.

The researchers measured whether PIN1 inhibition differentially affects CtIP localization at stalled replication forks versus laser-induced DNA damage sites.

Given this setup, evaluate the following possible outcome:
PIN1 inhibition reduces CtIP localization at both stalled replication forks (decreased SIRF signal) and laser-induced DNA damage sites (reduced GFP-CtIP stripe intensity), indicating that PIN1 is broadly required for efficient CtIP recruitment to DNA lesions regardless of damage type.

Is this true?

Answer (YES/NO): NO